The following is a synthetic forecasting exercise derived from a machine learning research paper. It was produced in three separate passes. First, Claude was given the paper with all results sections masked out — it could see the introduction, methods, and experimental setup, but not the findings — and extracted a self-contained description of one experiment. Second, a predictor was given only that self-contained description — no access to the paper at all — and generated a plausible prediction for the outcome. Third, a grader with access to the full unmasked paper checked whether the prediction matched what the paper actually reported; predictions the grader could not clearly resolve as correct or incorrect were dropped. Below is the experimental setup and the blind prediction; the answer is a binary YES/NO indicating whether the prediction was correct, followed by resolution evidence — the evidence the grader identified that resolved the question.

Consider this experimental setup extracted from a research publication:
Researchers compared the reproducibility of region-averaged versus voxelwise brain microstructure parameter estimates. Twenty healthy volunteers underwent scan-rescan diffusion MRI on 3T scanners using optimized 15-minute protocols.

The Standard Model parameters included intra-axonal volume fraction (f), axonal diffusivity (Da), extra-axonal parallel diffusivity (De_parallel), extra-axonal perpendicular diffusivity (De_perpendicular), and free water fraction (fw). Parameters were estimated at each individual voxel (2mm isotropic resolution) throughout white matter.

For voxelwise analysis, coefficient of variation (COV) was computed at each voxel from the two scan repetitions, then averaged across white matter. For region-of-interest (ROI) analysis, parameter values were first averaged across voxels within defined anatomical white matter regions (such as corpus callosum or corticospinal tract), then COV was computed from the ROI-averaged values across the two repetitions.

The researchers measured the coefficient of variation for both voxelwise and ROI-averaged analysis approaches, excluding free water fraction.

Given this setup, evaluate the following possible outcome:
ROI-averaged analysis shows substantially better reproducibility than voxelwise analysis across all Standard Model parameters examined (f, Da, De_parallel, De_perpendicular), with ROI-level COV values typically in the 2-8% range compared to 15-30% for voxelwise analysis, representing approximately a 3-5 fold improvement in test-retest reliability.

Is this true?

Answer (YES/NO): NO